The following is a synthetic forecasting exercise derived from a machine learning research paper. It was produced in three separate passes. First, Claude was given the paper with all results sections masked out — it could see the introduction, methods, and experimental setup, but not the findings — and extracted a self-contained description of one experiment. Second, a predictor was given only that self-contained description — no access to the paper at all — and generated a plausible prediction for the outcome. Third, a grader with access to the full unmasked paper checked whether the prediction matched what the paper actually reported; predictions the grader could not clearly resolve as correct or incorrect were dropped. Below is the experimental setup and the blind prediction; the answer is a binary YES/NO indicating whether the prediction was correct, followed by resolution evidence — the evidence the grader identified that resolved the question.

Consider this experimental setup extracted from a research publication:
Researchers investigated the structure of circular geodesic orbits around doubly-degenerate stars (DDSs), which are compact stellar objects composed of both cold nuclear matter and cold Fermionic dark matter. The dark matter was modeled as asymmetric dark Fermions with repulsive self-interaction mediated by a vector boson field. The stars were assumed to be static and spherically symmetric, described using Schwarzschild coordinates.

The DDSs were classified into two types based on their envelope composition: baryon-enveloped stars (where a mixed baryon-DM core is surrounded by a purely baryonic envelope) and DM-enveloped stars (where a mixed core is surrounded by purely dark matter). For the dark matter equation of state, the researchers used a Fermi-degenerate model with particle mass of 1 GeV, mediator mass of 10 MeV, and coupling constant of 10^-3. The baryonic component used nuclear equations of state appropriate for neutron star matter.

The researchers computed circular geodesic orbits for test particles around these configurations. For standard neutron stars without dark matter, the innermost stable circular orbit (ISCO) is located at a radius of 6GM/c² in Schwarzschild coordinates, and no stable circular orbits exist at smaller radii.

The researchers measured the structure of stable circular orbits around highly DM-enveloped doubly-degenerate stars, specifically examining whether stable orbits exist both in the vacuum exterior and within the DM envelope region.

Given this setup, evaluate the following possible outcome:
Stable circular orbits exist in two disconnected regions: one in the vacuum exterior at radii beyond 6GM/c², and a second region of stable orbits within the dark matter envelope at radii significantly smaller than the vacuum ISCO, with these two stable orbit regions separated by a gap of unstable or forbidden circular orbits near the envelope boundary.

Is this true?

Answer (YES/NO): YES